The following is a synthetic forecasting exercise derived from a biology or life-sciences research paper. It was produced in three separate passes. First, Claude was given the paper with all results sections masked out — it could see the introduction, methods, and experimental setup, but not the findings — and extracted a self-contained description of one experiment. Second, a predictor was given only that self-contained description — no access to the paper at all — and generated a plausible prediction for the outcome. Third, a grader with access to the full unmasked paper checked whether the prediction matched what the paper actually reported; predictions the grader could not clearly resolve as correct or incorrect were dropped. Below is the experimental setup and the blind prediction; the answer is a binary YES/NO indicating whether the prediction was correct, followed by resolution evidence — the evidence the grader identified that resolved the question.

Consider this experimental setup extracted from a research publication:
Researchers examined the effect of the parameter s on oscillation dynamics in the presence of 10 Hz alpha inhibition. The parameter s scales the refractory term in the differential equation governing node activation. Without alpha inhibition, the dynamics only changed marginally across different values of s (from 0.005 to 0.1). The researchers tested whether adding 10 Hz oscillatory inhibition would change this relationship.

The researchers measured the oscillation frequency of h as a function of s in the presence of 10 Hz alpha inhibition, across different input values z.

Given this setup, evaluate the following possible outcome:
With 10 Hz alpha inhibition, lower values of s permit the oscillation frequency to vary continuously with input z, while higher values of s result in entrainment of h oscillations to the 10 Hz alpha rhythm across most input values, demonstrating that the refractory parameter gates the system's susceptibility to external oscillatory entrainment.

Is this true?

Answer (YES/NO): NO